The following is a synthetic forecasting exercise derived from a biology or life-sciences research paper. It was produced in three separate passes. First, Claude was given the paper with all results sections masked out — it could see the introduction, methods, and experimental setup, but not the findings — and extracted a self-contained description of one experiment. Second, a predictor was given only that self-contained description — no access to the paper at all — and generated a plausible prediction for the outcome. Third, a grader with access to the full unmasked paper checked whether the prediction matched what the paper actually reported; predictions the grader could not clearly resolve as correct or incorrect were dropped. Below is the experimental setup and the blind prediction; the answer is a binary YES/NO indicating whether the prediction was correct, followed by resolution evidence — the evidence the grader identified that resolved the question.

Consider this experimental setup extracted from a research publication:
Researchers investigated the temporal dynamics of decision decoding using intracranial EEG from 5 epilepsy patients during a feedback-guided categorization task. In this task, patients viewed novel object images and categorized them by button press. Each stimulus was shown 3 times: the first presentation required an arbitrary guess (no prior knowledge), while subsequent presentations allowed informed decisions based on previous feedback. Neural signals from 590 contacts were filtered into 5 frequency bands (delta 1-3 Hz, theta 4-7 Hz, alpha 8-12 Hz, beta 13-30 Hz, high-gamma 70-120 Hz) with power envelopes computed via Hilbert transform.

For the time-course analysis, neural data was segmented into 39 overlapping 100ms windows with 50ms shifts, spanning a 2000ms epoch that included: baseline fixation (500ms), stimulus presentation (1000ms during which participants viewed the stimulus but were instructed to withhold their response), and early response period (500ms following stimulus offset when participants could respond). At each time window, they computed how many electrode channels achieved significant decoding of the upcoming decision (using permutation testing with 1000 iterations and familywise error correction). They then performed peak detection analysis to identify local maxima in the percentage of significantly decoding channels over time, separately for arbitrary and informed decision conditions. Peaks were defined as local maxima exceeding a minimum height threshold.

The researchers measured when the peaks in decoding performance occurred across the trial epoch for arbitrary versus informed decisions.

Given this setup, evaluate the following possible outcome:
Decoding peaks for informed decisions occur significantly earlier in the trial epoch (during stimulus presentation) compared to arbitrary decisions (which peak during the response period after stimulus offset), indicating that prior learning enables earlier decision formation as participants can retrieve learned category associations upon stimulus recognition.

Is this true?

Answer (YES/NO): NO